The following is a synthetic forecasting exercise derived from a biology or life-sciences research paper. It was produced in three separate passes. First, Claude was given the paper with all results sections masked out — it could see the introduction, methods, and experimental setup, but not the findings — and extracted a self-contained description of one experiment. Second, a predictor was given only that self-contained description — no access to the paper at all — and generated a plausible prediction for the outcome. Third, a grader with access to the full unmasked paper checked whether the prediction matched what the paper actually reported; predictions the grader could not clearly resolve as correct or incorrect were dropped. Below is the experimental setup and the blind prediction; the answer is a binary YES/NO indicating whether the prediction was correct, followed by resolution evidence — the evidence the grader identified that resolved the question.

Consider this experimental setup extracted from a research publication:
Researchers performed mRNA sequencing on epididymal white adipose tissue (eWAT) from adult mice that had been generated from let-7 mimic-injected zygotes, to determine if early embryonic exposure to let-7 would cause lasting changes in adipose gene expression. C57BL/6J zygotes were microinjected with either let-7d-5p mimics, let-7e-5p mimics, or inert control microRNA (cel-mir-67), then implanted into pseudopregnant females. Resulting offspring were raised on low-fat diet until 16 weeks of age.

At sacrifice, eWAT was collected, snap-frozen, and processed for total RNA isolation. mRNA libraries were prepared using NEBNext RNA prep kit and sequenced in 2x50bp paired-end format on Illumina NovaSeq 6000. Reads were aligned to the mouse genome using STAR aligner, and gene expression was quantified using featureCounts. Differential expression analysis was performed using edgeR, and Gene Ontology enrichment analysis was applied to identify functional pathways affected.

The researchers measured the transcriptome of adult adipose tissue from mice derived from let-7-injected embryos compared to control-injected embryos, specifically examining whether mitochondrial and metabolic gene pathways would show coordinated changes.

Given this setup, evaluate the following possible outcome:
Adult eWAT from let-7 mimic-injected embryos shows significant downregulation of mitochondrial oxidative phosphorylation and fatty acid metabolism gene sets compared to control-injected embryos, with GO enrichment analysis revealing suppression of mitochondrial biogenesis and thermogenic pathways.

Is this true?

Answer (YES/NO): NO